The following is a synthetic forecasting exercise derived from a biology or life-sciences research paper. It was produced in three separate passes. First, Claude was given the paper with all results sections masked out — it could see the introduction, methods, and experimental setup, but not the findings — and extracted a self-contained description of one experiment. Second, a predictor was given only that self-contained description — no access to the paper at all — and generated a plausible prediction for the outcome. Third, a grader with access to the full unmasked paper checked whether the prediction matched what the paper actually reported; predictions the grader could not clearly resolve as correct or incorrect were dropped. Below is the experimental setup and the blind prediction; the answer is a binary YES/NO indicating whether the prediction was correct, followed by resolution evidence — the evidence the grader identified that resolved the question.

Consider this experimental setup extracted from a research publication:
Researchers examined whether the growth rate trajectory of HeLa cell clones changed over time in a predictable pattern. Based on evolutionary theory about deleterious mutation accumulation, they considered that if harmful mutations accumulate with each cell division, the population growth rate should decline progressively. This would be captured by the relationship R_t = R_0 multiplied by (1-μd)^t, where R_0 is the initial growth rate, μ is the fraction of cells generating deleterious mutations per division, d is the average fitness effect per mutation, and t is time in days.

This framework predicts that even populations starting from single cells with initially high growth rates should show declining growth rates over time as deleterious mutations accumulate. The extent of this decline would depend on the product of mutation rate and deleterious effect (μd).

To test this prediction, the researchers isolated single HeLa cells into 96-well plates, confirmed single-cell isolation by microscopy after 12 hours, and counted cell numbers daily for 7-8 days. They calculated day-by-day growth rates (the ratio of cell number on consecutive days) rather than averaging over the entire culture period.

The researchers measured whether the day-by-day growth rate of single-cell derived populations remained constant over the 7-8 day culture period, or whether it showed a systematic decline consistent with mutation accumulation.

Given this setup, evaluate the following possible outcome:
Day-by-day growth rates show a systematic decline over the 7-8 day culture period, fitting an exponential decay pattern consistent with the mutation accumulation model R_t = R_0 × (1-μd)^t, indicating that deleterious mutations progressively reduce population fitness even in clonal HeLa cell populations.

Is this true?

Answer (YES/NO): YES